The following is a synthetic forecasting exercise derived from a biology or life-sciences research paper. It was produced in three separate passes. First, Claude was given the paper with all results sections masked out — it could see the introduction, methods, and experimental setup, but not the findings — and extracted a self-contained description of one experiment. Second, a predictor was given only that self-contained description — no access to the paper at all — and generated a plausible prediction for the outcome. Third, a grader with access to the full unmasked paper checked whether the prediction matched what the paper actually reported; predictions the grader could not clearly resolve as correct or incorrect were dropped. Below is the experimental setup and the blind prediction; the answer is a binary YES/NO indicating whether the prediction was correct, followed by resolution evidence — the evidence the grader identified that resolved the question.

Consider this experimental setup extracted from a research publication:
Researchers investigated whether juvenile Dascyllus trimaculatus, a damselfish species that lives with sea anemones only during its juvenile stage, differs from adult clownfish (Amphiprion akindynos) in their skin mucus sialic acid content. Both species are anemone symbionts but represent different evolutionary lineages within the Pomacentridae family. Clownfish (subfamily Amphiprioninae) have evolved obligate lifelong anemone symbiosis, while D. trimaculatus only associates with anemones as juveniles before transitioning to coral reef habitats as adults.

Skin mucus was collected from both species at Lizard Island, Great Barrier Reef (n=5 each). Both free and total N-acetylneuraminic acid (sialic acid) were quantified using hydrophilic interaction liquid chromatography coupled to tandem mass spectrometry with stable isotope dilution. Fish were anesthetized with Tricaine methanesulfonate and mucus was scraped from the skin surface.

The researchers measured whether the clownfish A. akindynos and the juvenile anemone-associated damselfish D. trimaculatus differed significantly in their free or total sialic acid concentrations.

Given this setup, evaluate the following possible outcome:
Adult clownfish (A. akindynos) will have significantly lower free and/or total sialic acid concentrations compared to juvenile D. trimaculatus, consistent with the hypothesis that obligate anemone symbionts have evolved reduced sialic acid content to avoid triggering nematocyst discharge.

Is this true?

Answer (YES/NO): NO